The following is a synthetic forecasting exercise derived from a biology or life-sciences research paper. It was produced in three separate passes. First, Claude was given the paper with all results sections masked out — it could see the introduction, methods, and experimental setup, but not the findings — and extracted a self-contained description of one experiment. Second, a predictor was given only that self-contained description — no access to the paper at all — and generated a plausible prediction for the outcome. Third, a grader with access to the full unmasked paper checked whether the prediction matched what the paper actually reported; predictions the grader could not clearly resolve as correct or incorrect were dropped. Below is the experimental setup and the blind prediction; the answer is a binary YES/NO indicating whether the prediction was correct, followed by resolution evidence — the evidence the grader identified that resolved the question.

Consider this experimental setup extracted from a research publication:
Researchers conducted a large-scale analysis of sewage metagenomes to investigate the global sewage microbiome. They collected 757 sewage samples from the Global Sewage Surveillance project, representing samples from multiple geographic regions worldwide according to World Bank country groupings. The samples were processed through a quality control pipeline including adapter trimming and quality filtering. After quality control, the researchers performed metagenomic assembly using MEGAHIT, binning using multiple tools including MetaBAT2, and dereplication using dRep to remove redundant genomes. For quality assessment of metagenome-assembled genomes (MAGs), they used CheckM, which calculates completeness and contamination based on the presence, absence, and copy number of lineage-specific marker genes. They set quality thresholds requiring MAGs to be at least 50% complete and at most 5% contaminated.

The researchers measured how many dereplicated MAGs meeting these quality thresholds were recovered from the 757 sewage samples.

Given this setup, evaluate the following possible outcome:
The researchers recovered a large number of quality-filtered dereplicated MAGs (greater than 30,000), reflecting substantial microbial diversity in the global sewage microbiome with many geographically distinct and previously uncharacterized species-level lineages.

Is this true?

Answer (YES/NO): NO